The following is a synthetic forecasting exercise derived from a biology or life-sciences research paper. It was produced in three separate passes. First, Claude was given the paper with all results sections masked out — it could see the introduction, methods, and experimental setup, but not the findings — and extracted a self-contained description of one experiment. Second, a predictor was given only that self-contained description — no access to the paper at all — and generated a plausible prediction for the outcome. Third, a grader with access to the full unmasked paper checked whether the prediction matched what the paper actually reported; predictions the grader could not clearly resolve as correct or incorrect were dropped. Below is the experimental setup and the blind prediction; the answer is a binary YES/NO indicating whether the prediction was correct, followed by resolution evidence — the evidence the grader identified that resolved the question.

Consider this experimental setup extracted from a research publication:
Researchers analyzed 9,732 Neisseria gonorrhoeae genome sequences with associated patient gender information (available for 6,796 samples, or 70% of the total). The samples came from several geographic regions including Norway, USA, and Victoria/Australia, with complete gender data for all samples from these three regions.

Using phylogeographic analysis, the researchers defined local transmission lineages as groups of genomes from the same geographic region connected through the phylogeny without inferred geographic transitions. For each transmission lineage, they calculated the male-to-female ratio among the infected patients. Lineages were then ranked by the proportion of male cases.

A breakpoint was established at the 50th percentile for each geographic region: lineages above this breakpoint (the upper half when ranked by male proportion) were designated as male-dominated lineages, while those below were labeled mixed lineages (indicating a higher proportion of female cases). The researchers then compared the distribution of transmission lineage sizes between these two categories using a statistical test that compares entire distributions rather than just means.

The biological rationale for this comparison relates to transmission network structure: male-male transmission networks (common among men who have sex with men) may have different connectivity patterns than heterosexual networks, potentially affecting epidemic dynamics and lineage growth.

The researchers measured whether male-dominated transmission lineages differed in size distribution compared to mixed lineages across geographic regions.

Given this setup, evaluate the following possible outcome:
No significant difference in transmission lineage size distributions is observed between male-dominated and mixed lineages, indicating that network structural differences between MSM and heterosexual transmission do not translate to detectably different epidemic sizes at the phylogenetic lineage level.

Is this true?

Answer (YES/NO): NO